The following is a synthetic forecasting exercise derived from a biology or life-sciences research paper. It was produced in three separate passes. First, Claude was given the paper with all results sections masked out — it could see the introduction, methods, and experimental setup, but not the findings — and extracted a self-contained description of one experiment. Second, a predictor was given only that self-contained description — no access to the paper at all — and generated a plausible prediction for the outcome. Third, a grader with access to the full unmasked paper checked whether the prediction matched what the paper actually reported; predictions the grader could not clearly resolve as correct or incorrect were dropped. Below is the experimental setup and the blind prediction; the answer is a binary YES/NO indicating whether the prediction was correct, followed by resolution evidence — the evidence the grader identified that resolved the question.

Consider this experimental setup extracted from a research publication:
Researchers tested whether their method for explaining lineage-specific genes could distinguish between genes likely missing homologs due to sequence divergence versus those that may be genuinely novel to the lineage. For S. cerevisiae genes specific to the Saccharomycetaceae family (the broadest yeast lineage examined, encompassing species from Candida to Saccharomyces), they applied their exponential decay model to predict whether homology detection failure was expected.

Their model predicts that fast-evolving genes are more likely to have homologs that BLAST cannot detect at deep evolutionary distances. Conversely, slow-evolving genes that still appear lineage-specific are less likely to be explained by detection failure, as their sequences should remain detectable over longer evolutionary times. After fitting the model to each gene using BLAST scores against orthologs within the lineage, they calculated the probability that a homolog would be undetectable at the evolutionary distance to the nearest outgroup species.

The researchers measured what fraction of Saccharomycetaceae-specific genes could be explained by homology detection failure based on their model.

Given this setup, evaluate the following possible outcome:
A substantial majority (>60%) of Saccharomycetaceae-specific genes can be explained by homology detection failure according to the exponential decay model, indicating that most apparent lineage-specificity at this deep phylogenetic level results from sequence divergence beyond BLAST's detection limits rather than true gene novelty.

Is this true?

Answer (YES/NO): YES